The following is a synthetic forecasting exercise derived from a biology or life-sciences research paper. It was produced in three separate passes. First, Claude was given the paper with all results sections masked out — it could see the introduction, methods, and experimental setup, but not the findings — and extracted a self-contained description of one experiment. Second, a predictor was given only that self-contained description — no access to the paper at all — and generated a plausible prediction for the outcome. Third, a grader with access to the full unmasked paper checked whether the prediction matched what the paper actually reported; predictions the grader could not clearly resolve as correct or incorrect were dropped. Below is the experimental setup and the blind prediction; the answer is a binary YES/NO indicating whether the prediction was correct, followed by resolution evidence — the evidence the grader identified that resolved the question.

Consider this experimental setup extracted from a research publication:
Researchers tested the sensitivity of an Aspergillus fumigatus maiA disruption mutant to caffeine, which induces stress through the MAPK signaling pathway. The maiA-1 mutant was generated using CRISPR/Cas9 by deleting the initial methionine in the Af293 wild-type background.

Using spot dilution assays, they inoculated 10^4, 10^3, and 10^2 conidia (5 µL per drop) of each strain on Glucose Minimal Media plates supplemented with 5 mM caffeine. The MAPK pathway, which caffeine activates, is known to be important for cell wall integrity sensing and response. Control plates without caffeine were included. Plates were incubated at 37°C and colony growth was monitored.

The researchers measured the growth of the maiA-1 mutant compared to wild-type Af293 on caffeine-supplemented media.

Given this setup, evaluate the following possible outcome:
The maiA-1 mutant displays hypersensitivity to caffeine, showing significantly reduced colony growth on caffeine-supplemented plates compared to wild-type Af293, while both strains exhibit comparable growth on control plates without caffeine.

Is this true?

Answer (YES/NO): NO